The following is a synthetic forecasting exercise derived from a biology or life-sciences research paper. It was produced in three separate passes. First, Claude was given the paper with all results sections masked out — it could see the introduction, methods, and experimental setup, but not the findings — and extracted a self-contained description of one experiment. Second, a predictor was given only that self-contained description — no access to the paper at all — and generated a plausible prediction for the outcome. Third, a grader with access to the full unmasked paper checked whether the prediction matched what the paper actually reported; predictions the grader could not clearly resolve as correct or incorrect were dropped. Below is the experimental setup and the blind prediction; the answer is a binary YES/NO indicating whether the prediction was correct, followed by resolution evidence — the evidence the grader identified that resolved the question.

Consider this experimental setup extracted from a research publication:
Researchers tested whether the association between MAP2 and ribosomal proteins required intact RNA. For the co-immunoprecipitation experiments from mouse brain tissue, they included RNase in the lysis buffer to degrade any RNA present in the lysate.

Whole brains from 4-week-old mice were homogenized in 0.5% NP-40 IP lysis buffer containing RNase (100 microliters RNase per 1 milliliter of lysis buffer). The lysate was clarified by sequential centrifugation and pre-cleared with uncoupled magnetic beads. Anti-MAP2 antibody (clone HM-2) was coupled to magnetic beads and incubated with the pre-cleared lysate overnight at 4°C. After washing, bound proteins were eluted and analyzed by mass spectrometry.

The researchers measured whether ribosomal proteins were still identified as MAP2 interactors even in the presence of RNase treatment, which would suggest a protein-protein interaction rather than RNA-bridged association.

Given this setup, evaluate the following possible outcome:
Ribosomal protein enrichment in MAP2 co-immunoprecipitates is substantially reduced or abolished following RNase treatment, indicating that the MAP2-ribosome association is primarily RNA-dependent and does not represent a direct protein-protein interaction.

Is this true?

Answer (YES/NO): NO